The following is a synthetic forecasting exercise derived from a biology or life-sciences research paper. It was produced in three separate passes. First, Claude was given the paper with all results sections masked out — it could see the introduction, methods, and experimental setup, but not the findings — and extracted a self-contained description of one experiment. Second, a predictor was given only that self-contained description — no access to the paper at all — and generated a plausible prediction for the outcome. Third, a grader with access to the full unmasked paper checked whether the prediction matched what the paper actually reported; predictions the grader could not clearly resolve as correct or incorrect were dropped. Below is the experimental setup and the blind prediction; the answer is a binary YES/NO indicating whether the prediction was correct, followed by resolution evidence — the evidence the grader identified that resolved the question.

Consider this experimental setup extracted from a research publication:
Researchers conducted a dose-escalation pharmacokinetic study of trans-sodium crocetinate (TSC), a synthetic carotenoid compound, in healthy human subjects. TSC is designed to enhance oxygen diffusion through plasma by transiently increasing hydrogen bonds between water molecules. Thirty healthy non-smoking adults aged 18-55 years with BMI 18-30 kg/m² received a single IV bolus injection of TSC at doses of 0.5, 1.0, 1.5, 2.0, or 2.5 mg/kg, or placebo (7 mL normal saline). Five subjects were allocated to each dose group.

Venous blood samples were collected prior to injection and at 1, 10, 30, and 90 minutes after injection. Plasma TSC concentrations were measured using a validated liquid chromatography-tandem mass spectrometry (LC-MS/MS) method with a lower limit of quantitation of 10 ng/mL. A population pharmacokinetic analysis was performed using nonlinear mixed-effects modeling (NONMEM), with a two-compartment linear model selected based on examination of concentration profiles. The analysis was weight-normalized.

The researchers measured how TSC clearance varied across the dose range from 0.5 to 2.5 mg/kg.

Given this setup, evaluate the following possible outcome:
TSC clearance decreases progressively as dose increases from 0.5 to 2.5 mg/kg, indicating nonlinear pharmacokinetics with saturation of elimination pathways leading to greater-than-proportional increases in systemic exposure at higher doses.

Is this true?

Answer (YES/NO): YES